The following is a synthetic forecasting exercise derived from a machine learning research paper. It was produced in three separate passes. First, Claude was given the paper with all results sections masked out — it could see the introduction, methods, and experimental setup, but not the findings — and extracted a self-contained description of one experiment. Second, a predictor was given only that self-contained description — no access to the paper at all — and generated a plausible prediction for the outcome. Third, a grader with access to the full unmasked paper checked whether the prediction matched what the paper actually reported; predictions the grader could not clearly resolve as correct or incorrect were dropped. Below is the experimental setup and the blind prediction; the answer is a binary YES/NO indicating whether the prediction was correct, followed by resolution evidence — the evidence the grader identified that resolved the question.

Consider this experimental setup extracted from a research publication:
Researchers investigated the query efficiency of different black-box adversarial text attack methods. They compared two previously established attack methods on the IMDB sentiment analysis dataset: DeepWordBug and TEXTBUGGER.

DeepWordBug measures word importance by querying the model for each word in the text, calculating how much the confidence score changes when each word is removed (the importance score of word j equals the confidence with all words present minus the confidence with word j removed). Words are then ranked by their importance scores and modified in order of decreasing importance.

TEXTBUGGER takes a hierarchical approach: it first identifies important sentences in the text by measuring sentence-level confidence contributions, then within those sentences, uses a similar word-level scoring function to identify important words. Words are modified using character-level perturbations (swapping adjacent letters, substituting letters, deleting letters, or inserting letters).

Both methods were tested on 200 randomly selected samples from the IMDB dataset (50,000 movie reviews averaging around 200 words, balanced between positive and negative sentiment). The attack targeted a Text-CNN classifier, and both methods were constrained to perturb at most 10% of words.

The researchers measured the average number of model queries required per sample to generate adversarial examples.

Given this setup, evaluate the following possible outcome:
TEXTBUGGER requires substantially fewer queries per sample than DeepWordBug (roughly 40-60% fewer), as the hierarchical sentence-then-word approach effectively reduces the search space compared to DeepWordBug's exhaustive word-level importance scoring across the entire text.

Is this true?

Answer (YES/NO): NO